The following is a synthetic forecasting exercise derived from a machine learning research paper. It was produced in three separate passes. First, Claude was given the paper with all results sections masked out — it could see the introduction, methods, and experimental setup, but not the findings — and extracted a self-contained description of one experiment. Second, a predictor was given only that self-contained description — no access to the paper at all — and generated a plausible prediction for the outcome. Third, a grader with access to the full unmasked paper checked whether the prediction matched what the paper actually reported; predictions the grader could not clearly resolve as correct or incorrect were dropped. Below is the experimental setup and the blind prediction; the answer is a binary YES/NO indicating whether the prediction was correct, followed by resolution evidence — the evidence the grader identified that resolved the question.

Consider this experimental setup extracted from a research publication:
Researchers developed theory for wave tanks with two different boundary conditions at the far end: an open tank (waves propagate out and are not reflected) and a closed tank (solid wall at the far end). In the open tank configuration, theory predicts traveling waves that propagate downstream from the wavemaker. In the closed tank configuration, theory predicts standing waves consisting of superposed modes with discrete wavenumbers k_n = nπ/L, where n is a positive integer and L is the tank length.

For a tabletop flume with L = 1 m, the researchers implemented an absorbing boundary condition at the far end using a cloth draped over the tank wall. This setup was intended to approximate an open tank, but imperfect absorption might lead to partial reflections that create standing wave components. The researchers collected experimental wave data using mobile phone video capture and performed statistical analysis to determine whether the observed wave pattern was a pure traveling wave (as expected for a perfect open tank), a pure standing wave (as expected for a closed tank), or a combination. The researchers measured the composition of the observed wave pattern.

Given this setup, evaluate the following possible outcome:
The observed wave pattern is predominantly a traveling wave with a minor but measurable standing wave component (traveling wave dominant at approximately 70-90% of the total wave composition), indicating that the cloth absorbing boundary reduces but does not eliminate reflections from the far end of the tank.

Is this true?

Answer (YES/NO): YES